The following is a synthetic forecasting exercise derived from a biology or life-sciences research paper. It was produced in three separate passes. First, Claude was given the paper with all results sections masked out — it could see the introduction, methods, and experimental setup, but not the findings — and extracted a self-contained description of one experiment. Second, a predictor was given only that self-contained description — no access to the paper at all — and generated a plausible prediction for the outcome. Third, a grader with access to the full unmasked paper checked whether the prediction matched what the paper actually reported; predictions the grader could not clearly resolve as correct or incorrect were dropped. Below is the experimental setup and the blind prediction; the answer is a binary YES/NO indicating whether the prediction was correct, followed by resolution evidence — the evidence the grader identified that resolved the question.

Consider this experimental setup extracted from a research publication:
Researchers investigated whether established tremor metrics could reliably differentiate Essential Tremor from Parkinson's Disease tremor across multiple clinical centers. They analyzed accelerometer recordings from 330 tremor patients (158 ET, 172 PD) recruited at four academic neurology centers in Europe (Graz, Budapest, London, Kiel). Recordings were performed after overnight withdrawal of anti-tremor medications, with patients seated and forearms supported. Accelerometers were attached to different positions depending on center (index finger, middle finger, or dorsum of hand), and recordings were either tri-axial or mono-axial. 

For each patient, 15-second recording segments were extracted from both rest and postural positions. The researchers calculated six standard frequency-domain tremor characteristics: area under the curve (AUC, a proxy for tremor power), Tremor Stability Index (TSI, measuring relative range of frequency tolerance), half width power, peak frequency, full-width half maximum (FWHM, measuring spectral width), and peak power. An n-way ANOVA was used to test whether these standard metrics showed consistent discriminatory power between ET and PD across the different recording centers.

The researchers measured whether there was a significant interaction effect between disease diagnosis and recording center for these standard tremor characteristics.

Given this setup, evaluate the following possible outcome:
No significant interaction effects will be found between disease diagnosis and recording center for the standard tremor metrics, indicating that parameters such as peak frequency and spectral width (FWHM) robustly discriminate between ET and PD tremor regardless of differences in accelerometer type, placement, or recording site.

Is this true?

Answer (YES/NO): NO